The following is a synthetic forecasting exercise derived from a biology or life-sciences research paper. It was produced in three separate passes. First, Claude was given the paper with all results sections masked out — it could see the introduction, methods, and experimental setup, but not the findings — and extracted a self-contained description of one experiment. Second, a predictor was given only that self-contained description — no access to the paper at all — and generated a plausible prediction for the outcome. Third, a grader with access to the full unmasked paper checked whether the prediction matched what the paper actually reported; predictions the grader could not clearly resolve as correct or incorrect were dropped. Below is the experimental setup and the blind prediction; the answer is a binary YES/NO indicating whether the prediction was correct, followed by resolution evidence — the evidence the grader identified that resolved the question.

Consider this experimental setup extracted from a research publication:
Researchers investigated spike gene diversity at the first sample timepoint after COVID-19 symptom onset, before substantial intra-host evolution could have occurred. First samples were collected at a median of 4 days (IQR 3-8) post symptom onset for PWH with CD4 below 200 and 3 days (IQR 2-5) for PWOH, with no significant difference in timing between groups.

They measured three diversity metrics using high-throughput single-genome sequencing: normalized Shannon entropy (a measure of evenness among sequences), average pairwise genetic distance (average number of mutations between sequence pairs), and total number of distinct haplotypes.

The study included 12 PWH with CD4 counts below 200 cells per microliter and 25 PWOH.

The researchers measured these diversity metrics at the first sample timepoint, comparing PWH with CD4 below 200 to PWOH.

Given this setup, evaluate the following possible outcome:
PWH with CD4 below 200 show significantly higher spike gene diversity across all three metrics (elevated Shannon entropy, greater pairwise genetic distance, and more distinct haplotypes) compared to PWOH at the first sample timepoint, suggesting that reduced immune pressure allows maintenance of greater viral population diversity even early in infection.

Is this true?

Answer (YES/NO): YES